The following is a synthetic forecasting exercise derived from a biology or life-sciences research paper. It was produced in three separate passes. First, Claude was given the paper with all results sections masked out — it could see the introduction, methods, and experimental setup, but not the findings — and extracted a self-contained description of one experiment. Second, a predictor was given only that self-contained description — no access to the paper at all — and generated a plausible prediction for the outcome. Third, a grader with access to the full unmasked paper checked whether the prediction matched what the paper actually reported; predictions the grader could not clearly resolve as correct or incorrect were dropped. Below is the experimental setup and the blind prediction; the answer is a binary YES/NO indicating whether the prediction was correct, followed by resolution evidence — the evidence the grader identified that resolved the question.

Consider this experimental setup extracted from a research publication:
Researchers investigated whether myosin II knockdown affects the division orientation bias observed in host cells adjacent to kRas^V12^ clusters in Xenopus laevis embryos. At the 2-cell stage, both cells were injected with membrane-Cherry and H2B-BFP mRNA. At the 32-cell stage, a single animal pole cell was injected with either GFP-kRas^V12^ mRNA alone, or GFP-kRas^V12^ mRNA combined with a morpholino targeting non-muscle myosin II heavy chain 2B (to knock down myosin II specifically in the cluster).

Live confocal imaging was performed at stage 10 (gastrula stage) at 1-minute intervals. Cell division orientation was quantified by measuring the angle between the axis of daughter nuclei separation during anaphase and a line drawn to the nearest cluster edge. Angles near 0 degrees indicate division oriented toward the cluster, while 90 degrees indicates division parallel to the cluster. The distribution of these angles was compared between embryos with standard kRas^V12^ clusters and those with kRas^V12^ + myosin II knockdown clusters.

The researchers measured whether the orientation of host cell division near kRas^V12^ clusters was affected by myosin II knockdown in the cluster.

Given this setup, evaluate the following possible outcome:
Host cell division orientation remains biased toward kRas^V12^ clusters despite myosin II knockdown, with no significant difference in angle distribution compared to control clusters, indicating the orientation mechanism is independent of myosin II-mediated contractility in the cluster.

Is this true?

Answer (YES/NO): NO